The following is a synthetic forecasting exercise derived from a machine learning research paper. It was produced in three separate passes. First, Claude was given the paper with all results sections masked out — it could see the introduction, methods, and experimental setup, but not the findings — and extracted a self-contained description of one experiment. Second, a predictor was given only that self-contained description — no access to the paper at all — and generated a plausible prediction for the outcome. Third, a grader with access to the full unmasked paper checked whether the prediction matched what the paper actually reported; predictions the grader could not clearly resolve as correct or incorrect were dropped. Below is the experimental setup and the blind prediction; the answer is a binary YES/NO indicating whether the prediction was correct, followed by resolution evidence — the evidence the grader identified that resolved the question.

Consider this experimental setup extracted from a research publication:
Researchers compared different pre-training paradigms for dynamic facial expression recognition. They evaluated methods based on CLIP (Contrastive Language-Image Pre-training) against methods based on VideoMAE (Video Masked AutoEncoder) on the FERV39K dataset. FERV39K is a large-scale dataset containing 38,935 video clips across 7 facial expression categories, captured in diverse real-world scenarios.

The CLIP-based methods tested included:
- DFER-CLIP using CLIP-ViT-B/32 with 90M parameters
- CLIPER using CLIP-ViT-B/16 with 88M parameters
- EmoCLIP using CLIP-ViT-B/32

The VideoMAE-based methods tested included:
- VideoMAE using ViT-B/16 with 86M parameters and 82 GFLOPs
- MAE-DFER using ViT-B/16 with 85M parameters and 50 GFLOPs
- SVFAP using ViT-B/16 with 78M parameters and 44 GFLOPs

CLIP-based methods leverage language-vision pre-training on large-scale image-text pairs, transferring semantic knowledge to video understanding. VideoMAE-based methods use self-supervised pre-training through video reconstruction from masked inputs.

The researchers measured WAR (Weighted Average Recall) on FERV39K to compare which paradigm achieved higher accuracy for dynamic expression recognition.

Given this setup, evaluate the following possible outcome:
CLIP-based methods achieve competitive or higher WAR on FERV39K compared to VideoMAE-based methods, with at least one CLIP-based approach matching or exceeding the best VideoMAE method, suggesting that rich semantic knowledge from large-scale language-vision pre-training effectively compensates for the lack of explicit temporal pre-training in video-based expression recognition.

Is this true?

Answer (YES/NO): NO